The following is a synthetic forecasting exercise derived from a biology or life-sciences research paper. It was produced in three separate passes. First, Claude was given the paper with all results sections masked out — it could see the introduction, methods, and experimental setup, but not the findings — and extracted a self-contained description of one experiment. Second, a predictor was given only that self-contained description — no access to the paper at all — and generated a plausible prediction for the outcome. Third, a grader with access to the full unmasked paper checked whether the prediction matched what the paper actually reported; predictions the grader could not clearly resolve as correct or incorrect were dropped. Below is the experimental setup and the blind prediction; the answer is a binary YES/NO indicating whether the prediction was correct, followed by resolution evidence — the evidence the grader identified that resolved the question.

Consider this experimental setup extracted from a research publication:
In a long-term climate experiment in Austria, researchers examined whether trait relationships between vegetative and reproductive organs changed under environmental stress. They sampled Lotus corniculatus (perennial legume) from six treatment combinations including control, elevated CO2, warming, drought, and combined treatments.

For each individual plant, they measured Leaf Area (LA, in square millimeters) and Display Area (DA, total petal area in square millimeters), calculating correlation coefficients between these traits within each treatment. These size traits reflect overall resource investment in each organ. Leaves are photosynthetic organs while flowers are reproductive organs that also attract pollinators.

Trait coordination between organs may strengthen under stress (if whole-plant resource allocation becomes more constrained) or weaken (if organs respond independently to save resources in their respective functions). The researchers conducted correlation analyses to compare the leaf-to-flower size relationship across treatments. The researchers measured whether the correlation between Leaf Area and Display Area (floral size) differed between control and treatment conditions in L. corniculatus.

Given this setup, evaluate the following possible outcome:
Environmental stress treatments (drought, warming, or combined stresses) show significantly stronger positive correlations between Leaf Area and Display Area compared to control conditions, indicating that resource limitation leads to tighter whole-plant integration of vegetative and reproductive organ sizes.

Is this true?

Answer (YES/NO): NO